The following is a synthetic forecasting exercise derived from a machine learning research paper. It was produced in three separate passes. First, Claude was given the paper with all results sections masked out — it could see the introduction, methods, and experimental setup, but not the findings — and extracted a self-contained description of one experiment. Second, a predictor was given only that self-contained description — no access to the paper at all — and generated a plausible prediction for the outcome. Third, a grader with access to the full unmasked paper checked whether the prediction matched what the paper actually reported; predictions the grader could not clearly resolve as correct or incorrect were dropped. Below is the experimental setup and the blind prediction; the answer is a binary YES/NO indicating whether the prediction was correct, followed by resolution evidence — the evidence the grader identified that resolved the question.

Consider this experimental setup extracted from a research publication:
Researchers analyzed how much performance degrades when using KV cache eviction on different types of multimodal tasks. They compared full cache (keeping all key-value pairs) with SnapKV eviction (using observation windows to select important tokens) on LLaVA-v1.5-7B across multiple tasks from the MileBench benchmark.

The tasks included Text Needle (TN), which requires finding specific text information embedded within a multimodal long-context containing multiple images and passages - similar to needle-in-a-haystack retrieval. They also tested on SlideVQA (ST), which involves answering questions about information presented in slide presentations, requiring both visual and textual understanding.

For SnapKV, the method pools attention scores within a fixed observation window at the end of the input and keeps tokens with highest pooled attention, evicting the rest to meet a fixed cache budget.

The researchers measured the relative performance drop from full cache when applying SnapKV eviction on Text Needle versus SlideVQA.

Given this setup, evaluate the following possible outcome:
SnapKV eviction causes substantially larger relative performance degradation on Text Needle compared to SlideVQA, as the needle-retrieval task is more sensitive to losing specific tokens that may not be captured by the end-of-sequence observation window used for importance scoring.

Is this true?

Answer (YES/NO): YES